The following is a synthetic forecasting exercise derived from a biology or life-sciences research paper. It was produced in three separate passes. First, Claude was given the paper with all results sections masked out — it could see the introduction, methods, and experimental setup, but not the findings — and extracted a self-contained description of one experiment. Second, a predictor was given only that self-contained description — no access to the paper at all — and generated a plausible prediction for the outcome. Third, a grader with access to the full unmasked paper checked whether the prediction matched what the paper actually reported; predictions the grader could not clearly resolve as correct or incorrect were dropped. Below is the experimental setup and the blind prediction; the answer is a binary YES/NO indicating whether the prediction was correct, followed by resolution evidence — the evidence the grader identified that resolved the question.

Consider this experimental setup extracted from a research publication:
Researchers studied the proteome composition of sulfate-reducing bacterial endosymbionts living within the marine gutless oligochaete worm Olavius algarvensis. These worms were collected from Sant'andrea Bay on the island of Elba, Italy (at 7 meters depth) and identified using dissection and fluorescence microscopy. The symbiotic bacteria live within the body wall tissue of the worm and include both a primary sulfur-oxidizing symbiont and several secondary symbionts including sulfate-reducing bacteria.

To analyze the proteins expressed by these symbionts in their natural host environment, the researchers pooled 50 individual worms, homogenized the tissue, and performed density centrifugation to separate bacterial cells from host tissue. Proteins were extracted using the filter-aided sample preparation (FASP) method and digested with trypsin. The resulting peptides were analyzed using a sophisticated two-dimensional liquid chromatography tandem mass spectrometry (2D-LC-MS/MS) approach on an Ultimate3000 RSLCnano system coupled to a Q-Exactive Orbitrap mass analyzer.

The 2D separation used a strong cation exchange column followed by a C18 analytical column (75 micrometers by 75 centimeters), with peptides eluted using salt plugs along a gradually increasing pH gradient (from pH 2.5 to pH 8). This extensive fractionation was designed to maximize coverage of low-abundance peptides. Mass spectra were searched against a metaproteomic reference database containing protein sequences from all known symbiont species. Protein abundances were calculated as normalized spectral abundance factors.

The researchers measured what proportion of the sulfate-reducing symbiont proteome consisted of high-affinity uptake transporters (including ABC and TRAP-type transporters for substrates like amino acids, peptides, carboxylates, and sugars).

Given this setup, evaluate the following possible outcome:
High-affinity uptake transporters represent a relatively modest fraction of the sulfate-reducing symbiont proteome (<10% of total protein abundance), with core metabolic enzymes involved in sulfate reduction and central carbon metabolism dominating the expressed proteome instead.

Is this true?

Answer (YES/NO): NO